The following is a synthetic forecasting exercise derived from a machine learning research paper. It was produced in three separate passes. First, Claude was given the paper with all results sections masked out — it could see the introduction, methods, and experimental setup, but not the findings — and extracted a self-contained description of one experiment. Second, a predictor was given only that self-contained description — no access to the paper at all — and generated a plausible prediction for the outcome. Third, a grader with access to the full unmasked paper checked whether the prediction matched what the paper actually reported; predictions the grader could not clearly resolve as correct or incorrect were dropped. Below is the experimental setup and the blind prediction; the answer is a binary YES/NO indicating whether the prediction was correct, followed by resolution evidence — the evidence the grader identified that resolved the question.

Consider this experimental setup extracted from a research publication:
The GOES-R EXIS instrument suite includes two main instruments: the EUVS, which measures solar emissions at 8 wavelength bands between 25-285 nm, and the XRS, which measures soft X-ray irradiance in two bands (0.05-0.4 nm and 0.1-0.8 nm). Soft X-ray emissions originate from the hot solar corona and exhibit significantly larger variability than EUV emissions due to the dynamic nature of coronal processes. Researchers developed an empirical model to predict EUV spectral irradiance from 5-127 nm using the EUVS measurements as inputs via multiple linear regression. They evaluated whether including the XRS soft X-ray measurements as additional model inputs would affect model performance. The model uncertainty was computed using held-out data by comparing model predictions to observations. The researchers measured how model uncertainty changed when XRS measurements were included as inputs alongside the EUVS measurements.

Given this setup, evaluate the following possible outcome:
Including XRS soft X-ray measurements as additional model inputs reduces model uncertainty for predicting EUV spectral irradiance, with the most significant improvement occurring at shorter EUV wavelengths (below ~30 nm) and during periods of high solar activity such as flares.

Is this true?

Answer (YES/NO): NO